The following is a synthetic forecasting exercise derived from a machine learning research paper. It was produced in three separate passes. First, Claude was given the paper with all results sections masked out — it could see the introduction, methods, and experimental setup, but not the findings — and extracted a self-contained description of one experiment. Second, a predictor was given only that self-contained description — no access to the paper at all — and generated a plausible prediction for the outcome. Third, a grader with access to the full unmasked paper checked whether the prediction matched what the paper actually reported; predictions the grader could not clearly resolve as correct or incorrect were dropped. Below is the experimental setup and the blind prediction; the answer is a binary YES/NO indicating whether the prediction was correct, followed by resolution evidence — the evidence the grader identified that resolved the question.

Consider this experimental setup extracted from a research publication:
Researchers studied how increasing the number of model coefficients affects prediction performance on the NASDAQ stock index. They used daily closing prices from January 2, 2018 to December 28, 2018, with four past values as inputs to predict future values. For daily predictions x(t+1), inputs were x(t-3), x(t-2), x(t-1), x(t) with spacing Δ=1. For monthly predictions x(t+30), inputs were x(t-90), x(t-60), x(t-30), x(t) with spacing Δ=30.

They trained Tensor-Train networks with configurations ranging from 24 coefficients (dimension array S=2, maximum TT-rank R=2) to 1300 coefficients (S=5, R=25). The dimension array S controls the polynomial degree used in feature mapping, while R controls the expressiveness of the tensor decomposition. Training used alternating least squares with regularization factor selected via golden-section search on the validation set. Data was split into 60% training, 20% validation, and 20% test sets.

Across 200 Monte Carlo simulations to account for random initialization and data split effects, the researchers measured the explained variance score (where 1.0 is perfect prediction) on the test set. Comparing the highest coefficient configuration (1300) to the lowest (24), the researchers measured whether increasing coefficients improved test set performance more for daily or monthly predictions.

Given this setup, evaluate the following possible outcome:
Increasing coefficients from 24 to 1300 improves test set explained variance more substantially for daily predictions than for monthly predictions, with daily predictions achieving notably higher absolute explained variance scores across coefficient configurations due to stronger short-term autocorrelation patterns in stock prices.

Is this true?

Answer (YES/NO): NO